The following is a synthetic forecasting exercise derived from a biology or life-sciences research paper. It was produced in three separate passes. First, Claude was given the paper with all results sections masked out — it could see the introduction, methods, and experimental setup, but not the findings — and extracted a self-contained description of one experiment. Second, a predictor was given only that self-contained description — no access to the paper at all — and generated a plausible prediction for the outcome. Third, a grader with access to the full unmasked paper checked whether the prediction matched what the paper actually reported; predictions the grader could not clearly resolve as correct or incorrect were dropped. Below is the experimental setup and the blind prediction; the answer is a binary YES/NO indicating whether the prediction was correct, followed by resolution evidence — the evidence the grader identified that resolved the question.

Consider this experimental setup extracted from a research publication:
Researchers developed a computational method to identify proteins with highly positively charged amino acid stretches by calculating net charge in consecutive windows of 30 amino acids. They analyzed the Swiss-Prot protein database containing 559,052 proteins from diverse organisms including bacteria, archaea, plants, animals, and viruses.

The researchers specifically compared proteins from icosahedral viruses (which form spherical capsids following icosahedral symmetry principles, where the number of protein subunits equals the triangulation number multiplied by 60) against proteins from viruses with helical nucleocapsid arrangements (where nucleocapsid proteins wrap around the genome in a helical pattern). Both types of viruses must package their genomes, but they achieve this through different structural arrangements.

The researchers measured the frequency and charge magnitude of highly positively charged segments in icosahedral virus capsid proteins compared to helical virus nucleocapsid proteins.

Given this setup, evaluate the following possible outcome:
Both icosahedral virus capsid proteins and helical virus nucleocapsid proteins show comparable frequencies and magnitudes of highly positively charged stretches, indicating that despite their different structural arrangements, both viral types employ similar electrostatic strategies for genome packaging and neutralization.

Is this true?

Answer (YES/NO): NO